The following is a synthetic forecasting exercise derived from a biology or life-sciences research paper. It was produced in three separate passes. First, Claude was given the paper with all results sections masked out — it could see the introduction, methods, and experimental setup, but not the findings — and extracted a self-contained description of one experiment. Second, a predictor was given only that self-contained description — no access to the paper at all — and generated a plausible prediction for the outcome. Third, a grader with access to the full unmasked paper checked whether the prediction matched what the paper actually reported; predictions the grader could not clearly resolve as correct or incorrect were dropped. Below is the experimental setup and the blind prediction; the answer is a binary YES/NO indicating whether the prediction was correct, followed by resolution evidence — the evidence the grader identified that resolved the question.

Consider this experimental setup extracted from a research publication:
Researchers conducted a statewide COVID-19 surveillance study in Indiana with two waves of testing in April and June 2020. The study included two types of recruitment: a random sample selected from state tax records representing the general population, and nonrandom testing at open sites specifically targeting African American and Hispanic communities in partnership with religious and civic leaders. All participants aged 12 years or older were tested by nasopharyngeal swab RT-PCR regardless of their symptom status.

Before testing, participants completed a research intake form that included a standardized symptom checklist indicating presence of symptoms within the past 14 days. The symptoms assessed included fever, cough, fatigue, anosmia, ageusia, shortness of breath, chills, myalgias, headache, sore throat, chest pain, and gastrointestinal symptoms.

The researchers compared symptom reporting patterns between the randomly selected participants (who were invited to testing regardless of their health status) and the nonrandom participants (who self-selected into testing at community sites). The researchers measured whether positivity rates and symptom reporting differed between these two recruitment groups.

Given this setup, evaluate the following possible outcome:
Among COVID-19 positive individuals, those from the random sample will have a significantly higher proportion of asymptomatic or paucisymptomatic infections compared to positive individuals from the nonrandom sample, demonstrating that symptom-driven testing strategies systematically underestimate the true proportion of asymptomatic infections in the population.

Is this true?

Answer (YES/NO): YES